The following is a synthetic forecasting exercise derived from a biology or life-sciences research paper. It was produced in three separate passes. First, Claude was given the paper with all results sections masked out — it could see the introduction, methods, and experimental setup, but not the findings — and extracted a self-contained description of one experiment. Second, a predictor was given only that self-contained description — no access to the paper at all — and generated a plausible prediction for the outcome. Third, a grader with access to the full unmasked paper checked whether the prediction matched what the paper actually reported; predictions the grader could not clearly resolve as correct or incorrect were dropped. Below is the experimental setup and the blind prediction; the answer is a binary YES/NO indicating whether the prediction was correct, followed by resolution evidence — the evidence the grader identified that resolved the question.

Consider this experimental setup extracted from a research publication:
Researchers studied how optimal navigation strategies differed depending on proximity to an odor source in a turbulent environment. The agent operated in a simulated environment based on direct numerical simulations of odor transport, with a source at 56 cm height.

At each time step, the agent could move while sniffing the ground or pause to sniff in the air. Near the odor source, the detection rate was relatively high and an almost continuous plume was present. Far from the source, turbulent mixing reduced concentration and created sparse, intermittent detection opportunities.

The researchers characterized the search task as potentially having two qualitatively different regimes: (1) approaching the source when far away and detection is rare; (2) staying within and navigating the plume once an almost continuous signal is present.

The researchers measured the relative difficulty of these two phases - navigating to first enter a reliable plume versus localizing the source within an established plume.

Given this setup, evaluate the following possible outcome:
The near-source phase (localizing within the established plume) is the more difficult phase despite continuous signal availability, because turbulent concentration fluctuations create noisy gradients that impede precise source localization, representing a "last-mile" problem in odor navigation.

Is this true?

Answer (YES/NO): NO